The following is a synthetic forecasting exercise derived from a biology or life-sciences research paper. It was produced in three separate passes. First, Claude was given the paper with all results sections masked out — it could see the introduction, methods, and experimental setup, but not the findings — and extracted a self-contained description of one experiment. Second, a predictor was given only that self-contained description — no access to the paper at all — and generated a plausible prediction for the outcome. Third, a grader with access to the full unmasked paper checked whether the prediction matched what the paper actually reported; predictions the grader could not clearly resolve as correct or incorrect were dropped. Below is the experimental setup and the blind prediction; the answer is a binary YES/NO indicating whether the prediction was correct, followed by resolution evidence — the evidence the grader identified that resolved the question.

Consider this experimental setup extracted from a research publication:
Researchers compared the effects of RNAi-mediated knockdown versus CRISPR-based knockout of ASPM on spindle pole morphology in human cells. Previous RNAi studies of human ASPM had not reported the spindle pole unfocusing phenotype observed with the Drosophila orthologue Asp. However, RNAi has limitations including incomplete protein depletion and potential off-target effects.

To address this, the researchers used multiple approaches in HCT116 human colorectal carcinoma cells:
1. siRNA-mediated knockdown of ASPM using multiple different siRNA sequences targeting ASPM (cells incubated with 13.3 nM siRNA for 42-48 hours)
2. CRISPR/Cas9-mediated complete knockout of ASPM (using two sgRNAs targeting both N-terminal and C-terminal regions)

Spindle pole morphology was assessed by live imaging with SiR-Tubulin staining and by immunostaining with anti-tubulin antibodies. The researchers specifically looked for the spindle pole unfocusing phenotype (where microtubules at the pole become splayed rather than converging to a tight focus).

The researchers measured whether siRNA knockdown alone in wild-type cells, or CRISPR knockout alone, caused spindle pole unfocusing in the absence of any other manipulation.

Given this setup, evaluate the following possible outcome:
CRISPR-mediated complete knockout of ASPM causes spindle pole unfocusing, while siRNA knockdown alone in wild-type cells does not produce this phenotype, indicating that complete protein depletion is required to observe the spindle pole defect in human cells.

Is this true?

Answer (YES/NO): NO